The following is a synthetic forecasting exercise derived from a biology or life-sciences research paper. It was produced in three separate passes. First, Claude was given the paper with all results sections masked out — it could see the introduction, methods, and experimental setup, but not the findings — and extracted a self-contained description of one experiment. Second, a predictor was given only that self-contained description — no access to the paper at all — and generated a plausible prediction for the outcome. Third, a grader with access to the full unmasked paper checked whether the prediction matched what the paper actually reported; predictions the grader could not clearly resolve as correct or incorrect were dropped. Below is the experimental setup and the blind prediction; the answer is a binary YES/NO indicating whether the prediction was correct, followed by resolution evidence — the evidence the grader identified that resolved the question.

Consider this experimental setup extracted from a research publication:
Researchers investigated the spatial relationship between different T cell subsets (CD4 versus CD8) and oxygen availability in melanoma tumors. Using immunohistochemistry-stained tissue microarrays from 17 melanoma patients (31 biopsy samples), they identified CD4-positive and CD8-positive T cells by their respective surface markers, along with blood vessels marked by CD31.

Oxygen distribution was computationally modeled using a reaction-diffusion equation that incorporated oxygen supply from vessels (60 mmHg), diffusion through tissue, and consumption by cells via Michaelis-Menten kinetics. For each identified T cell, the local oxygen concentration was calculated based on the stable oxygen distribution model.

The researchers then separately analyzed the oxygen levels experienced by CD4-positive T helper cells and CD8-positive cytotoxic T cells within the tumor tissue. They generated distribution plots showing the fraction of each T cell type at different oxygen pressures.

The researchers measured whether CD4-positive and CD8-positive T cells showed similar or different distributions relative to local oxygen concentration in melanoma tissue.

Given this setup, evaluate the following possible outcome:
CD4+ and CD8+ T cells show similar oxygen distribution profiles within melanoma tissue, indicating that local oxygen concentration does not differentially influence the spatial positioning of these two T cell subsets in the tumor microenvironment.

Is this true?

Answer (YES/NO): NO